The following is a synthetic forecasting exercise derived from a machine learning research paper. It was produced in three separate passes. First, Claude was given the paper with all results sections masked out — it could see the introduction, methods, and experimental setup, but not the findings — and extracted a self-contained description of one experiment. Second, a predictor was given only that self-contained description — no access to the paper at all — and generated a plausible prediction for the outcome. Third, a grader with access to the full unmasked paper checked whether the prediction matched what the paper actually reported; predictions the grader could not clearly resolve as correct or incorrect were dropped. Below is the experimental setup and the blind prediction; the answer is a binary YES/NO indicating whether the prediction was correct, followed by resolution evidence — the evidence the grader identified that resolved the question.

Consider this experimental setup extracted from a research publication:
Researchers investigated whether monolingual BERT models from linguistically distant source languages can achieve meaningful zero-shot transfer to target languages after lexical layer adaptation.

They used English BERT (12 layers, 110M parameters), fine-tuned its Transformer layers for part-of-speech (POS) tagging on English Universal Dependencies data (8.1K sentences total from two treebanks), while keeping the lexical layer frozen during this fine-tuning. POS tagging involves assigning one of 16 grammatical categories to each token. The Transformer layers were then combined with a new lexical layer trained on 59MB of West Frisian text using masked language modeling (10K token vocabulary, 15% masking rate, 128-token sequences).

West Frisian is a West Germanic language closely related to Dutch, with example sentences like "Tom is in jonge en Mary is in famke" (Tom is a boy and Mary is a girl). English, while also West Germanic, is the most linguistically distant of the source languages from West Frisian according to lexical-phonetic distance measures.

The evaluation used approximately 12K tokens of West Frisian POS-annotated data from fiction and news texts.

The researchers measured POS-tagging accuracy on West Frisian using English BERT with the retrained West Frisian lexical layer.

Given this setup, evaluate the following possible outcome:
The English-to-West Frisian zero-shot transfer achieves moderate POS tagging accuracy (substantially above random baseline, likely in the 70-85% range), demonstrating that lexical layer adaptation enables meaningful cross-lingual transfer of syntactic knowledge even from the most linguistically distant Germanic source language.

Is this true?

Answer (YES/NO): YES